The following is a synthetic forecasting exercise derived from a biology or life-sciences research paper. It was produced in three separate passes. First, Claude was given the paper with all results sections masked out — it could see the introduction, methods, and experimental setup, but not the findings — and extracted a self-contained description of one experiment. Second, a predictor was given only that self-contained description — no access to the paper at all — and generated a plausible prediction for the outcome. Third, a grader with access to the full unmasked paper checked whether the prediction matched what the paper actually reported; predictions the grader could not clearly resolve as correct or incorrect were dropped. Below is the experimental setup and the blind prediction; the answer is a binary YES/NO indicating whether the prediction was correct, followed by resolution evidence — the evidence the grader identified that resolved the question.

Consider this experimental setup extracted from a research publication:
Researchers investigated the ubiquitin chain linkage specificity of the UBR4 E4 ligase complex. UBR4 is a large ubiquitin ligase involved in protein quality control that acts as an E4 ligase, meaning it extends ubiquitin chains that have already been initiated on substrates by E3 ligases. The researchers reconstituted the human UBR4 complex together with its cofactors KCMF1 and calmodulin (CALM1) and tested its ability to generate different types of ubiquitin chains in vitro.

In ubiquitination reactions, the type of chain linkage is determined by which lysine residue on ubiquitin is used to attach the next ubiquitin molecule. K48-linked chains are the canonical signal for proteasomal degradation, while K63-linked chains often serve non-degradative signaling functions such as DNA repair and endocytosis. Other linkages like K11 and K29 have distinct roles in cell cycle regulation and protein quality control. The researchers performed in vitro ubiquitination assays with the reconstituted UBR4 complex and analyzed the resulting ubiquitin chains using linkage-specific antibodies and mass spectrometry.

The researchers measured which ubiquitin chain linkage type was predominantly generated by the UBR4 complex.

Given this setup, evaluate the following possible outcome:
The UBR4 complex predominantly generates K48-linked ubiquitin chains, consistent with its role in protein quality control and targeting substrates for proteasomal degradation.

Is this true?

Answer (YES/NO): YES